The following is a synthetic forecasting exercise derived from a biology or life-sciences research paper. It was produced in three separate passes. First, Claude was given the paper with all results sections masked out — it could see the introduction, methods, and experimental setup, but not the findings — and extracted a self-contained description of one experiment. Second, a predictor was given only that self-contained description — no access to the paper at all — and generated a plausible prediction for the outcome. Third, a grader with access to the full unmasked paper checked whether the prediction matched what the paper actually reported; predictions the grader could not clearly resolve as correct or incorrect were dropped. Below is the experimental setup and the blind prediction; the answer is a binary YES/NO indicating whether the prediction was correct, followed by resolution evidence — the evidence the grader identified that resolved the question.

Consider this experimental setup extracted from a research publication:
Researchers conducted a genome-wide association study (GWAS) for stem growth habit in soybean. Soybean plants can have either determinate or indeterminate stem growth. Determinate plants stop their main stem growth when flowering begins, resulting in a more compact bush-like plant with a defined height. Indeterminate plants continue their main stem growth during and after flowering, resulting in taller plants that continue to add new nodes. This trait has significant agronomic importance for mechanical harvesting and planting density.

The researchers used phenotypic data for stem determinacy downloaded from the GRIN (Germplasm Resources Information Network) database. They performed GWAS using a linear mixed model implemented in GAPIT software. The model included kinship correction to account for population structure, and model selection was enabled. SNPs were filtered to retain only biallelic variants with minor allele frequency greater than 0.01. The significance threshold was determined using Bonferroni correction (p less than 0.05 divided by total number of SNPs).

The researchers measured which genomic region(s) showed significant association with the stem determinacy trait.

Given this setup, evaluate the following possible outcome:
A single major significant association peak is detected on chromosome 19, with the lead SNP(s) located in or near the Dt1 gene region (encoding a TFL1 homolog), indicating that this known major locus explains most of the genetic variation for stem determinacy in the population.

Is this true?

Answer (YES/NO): NO